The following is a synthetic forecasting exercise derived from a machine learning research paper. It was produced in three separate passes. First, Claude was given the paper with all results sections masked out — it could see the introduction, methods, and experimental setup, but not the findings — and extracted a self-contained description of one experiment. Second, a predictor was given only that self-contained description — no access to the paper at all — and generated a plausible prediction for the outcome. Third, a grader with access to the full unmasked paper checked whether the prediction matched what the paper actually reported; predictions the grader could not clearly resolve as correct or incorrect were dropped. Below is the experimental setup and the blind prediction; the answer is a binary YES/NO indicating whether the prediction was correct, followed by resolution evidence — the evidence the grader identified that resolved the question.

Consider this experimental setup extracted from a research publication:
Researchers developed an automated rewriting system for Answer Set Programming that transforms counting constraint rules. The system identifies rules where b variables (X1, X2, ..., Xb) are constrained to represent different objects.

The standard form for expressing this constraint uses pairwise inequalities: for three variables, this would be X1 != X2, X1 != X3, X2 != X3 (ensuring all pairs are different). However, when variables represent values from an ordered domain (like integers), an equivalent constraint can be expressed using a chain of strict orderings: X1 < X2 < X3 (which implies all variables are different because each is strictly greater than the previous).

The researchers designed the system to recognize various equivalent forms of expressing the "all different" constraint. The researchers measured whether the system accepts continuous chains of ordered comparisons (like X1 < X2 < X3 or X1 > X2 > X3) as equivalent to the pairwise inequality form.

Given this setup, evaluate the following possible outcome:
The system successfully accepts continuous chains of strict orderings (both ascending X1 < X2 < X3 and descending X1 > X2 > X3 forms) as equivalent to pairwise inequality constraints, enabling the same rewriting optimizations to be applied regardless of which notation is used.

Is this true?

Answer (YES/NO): YES